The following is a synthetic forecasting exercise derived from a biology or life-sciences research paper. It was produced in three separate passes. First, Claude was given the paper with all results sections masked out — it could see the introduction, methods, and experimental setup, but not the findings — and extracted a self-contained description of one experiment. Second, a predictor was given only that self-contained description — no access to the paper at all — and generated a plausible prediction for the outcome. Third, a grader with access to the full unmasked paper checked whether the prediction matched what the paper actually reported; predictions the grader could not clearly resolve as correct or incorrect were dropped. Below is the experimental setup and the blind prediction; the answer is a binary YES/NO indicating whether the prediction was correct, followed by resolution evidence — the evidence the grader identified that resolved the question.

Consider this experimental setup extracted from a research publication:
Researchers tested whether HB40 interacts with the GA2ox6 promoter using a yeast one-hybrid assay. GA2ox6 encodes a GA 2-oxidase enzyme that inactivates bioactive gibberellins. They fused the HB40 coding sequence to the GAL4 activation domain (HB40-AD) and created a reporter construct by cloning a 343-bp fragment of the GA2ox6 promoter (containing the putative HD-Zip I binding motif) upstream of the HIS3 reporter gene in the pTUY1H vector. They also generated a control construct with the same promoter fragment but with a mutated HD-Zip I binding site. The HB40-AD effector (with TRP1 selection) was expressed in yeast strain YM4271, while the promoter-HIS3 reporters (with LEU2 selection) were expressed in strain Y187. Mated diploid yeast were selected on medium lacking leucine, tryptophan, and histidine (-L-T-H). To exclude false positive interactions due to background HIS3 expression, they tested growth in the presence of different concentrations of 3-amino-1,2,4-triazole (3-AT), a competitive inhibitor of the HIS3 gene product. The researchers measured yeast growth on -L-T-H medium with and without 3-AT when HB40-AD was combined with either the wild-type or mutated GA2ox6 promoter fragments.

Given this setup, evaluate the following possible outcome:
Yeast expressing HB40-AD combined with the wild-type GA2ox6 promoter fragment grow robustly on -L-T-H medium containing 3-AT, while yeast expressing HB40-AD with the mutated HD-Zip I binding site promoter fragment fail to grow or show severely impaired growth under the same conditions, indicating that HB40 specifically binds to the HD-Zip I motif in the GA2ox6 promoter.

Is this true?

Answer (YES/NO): YES